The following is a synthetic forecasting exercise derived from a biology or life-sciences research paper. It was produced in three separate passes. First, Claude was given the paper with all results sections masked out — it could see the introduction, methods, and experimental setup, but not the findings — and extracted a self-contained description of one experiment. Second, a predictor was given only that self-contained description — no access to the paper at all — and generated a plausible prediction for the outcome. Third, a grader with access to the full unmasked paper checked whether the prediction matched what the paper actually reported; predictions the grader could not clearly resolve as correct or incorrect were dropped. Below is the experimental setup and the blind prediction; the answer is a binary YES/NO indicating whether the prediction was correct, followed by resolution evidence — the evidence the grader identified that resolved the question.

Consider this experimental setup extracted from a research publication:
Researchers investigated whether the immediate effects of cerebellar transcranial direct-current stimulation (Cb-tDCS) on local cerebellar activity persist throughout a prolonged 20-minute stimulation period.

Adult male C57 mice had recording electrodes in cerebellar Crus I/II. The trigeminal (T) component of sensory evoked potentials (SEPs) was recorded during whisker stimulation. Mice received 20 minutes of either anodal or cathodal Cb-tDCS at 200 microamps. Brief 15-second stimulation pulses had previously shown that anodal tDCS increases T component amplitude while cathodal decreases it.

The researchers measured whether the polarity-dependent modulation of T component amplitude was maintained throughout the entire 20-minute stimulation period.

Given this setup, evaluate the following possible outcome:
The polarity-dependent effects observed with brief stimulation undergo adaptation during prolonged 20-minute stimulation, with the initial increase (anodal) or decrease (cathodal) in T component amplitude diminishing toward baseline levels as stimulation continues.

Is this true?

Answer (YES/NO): NO